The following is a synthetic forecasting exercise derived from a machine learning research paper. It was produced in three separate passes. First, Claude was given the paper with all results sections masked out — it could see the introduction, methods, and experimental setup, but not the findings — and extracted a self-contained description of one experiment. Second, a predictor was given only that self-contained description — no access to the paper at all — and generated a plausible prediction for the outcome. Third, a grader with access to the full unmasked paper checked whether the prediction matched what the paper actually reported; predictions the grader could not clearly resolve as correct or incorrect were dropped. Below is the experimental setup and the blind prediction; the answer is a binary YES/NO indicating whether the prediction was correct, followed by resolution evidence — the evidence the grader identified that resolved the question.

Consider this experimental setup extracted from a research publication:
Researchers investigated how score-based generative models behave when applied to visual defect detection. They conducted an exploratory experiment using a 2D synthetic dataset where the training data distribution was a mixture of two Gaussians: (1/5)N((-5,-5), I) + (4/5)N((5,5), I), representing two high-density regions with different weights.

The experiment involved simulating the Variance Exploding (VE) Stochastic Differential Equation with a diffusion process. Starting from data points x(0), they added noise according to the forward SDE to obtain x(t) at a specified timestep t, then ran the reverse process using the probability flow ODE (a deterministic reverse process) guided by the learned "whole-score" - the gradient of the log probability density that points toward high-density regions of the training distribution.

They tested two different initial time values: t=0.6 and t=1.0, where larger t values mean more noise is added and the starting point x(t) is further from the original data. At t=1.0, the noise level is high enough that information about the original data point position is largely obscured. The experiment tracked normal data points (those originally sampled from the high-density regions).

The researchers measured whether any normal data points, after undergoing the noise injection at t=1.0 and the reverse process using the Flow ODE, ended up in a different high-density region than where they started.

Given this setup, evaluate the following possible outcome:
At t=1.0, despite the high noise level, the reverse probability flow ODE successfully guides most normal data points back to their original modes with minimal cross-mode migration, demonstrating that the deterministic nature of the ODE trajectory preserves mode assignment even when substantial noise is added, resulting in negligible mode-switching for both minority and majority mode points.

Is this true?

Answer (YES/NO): NO